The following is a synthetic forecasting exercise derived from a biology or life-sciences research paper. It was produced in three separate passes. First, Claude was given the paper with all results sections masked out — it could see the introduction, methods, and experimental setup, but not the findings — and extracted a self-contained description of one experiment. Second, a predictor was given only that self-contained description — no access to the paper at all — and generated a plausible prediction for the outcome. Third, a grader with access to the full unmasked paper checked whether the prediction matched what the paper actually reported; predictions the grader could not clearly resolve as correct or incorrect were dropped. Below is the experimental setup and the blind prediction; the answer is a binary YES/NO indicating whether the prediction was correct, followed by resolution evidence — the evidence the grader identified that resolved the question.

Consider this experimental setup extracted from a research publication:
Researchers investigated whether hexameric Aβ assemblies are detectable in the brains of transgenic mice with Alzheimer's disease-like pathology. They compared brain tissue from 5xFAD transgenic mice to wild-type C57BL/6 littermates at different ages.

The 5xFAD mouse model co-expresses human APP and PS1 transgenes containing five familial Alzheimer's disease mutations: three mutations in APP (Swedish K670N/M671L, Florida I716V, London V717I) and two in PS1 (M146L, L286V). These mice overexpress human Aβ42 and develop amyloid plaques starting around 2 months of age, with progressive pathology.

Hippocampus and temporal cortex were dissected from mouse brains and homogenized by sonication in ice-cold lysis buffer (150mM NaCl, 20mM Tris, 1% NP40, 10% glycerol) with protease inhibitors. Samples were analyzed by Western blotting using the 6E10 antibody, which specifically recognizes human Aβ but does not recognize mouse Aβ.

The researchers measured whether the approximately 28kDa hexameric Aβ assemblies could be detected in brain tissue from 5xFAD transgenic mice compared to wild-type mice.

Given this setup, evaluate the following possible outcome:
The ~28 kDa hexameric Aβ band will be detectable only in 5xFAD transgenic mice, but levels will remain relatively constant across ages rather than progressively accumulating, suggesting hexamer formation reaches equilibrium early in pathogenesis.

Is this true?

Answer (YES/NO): NO